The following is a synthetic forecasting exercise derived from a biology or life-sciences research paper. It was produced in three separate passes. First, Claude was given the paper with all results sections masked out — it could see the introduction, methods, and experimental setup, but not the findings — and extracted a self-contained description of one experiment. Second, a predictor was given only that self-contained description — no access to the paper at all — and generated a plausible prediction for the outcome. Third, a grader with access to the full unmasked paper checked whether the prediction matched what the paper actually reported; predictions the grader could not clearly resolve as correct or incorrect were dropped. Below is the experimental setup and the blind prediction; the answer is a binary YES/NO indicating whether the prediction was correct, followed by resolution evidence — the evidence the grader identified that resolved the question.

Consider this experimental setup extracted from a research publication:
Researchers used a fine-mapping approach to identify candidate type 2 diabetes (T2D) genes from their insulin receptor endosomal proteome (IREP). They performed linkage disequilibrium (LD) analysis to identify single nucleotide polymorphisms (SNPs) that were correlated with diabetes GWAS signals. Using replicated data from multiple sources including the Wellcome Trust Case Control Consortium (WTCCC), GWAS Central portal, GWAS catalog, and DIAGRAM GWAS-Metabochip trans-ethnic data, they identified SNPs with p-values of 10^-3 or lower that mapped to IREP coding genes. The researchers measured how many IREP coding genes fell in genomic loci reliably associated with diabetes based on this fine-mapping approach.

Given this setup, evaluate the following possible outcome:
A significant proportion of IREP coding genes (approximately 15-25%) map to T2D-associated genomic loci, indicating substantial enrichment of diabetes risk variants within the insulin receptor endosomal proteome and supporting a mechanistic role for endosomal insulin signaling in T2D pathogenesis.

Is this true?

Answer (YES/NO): YES